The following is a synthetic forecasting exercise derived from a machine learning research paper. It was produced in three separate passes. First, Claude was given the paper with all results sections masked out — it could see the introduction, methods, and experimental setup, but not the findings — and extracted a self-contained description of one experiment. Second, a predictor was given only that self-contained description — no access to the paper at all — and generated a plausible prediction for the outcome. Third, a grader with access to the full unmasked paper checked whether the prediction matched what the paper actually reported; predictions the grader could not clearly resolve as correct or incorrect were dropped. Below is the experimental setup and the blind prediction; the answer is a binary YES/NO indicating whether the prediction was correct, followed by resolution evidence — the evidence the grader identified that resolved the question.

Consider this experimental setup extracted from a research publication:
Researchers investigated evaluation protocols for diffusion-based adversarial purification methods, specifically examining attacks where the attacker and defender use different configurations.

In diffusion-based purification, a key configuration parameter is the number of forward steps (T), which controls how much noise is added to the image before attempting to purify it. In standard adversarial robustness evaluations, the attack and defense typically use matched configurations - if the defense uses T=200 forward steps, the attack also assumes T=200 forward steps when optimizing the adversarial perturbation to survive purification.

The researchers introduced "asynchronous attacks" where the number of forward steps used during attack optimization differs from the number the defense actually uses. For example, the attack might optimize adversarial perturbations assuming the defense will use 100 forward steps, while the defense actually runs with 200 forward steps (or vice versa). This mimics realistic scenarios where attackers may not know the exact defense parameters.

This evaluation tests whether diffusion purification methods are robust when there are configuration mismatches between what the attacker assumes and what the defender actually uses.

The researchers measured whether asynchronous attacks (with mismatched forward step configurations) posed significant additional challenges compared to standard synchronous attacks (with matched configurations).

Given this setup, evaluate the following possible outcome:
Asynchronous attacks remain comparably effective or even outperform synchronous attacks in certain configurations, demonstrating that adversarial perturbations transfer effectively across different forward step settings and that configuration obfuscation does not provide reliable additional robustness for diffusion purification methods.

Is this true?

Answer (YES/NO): YES